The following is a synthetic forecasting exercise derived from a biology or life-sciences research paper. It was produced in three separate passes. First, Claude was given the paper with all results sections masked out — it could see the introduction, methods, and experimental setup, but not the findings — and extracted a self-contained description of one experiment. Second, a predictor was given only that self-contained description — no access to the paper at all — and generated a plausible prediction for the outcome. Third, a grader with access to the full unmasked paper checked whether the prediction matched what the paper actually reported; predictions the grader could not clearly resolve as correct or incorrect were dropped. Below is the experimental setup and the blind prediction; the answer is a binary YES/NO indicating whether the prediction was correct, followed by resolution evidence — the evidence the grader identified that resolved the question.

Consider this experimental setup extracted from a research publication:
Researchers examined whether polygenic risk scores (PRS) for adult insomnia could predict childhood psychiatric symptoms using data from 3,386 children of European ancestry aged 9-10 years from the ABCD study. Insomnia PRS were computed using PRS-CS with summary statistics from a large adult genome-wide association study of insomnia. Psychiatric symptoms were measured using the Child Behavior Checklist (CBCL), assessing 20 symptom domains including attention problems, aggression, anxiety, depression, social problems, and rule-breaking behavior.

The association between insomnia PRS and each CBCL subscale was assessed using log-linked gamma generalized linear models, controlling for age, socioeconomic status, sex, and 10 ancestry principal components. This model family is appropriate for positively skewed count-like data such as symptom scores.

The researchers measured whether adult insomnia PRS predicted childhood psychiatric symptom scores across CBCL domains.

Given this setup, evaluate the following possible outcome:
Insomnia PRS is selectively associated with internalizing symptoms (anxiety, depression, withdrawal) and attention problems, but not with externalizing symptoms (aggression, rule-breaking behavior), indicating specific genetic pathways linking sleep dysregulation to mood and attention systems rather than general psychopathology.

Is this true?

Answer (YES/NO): NO